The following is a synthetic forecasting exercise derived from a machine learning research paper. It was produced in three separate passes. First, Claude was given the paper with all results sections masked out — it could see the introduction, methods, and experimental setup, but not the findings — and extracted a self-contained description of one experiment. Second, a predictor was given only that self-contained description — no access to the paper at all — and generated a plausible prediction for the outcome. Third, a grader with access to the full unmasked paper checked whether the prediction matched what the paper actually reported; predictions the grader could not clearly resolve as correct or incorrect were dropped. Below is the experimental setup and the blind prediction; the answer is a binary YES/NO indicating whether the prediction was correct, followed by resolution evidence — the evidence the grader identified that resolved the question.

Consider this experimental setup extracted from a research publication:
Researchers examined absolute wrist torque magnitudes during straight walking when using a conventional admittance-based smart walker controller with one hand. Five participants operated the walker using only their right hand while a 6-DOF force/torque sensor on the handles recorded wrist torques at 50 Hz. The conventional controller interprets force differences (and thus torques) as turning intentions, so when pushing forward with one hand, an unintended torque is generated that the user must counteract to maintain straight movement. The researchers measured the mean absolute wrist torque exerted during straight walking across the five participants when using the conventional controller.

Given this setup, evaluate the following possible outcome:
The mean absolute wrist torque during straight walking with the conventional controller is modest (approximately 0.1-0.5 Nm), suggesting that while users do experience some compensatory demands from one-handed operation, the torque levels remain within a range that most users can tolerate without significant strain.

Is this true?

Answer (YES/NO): NO